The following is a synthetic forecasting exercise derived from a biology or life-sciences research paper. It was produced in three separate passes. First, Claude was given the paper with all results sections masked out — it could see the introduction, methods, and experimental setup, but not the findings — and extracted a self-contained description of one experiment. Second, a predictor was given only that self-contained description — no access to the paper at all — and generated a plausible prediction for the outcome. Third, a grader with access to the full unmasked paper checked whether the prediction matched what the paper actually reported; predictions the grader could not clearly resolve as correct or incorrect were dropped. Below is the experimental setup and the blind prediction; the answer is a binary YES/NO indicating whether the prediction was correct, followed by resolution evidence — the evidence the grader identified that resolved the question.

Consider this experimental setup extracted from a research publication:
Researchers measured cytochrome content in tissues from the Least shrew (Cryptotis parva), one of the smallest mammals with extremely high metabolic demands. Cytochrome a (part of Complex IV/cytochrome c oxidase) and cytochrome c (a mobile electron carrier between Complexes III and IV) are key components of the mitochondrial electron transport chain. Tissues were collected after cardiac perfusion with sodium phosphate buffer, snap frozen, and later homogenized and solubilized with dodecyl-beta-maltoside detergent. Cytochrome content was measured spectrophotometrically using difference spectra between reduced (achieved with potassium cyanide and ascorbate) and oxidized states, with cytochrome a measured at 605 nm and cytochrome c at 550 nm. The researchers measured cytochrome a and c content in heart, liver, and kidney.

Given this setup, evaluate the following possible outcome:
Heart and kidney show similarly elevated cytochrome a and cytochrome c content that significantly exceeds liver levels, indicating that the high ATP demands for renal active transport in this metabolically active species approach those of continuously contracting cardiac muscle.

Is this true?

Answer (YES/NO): NO